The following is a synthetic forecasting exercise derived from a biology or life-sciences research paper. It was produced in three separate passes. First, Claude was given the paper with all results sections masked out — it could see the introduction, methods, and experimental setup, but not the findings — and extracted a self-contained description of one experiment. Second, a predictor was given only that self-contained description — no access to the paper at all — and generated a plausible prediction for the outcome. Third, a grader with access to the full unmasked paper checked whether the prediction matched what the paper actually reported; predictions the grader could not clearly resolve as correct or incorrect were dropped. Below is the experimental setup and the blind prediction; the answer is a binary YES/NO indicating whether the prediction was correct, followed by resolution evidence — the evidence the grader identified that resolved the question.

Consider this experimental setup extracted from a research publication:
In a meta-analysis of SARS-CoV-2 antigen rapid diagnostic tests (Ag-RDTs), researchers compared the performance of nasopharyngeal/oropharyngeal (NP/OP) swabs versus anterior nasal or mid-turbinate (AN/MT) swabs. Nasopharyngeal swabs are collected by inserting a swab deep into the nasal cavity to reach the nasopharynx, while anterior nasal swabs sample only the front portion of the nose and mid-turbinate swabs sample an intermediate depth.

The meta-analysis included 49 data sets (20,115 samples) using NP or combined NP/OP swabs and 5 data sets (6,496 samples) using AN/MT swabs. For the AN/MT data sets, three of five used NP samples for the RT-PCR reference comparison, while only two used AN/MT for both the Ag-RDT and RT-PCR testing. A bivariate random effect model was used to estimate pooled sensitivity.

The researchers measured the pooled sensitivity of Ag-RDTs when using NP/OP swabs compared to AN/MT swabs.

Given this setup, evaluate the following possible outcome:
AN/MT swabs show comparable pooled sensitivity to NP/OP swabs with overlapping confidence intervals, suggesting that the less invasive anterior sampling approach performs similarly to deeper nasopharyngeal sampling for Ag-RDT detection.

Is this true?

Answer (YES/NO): NO